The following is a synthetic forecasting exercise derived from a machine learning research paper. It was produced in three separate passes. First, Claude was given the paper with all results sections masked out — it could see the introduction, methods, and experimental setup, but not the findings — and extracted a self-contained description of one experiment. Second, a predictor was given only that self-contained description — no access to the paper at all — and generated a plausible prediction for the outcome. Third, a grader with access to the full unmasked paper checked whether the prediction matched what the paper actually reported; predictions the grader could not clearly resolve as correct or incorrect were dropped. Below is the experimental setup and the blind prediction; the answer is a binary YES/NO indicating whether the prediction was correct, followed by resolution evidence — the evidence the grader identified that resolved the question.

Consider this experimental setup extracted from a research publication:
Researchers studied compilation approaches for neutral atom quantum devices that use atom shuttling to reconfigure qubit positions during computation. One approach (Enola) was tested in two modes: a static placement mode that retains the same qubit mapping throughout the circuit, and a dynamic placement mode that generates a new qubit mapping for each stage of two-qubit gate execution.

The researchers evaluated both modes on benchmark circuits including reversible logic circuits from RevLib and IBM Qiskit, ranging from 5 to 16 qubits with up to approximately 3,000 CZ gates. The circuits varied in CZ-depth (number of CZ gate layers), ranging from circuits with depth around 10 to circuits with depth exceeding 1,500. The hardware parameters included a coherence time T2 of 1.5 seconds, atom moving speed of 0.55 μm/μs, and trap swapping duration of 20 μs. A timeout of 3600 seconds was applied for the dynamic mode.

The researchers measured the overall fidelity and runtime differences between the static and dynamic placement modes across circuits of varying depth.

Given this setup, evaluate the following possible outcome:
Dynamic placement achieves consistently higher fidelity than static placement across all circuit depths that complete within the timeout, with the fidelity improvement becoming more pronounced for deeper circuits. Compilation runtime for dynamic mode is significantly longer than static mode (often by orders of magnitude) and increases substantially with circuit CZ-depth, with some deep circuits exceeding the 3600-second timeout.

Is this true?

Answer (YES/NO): NO